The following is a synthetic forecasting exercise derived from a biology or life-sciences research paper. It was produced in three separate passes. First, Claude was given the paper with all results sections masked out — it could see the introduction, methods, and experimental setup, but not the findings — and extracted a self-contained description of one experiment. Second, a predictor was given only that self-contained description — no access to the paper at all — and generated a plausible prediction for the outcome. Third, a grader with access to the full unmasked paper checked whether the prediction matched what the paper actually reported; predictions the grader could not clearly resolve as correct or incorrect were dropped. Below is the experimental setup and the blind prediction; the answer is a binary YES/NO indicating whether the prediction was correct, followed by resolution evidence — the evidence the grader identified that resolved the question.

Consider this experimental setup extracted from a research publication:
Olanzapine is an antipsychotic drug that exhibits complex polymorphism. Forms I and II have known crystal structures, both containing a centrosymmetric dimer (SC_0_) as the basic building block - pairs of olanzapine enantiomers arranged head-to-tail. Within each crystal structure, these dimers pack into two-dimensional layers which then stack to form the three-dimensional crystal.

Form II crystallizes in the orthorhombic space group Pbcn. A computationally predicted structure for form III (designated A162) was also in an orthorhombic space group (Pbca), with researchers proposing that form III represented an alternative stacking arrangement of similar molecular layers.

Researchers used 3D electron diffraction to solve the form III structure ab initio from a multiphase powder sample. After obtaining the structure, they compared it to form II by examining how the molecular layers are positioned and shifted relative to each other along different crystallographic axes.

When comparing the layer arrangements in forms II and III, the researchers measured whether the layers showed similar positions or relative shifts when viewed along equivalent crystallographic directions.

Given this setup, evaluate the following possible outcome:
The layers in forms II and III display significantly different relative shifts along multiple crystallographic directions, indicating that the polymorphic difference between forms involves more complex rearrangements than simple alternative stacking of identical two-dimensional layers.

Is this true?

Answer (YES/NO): NO